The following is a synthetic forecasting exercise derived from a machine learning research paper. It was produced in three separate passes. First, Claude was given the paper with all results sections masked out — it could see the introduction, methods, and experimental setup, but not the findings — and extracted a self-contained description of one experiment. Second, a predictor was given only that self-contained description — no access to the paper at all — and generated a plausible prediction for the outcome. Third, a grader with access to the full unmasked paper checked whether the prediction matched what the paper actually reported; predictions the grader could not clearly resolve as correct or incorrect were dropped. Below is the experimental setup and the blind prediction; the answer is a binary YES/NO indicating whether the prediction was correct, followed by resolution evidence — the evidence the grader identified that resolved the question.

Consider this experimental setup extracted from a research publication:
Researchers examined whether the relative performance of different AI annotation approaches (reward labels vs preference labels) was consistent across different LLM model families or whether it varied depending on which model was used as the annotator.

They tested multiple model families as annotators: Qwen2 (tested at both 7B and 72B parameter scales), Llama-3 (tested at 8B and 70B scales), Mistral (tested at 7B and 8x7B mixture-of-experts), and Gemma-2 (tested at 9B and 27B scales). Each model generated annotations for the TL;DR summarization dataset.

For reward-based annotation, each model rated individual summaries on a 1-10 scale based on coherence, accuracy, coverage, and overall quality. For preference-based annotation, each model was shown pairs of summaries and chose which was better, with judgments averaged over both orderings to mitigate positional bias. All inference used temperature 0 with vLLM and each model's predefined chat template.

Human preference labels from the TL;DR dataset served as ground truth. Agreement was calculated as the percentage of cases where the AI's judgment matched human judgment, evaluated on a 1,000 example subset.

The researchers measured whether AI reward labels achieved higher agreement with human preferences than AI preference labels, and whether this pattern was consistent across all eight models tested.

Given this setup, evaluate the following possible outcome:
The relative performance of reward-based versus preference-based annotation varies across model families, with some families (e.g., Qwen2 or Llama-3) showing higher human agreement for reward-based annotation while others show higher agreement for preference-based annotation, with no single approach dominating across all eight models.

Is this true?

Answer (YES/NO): NO